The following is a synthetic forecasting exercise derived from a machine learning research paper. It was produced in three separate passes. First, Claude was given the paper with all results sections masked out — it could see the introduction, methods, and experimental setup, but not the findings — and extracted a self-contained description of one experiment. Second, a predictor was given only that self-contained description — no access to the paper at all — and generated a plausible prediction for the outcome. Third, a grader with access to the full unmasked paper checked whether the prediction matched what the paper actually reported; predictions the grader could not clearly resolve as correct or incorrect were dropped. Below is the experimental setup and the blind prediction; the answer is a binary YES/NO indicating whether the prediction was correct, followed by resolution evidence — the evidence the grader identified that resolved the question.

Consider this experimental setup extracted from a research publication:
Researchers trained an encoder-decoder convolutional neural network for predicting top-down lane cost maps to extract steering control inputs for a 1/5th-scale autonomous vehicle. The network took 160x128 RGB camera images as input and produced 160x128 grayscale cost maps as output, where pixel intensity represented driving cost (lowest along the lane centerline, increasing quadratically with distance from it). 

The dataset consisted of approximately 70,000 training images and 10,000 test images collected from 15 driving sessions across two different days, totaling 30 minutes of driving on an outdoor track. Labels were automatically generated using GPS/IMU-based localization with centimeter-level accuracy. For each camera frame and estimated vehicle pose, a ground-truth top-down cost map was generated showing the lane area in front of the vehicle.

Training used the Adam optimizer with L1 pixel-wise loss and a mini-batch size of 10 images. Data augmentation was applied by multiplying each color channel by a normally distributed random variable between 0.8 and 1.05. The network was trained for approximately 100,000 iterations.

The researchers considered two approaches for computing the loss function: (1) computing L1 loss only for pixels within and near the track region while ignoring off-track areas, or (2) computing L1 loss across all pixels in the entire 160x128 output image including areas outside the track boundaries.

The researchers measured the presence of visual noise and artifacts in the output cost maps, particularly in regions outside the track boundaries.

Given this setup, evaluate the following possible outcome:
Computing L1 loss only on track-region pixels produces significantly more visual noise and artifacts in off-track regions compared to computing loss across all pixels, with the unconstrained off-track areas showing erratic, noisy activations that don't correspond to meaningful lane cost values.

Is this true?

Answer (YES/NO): YES